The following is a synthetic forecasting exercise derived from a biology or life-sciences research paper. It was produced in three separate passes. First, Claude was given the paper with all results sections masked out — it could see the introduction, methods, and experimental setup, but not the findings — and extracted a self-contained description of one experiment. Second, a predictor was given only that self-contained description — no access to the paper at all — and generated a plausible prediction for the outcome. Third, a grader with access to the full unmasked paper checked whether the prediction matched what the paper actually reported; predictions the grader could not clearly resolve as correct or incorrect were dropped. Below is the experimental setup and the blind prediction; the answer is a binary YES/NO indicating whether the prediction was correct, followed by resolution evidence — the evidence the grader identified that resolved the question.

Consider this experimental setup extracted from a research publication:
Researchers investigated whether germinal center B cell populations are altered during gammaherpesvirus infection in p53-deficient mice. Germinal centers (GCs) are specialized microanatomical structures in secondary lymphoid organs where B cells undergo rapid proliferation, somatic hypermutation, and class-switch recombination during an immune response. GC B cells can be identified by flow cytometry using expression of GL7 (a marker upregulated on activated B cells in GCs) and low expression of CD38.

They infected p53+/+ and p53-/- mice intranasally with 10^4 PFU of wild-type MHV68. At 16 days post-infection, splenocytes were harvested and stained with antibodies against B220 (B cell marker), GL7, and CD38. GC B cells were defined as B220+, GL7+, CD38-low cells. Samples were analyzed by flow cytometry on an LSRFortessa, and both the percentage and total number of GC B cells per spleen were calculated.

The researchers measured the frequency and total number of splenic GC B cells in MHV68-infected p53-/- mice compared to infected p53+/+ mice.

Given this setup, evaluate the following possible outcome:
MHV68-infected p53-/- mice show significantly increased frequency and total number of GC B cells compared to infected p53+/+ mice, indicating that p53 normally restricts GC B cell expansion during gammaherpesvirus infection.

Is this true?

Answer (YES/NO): YES